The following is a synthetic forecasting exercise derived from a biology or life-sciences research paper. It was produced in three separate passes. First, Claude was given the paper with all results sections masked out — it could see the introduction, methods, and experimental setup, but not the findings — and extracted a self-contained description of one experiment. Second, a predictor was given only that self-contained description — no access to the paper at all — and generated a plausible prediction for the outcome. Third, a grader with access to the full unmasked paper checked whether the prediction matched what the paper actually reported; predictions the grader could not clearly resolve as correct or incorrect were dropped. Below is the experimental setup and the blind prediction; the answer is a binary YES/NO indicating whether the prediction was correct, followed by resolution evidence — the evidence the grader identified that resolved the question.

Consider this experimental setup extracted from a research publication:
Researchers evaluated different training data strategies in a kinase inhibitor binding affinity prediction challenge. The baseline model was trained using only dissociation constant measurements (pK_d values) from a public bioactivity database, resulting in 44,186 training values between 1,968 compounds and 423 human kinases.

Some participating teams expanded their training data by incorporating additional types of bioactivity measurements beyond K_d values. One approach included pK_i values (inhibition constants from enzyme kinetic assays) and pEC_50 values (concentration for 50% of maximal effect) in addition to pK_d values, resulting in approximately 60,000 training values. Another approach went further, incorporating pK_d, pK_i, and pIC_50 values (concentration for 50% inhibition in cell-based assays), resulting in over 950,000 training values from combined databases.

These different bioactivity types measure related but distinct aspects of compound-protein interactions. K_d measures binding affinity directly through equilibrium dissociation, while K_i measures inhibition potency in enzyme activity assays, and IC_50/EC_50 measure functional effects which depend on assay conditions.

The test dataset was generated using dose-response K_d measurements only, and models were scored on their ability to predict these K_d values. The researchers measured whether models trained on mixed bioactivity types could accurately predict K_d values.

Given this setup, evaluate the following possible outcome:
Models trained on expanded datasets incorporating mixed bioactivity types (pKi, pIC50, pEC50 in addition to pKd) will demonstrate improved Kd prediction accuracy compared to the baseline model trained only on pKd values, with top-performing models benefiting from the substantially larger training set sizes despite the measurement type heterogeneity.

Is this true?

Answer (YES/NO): YES